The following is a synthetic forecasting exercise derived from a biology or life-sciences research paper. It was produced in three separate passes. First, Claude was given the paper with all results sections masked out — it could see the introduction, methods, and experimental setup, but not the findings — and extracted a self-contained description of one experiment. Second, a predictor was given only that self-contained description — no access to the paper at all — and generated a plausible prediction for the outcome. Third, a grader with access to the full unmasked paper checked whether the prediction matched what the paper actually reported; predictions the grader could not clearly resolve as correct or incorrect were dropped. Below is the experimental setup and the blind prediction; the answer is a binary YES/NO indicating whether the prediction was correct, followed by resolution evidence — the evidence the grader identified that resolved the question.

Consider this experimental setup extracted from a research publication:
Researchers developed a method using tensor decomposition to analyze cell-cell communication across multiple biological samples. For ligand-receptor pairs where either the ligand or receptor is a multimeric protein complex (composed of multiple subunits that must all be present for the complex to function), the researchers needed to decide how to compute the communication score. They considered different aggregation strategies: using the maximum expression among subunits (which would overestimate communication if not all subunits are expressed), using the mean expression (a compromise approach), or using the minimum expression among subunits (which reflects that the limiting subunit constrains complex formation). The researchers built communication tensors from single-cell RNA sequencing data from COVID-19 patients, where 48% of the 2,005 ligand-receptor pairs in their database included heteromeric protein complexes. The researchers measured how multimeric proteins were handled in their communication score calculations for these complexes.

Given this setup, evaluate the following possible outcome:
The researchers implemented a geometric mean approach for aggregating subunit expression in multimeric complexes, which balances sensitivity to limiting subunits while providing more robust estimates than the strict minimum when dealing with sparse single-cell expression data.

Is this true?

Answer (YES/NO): NO